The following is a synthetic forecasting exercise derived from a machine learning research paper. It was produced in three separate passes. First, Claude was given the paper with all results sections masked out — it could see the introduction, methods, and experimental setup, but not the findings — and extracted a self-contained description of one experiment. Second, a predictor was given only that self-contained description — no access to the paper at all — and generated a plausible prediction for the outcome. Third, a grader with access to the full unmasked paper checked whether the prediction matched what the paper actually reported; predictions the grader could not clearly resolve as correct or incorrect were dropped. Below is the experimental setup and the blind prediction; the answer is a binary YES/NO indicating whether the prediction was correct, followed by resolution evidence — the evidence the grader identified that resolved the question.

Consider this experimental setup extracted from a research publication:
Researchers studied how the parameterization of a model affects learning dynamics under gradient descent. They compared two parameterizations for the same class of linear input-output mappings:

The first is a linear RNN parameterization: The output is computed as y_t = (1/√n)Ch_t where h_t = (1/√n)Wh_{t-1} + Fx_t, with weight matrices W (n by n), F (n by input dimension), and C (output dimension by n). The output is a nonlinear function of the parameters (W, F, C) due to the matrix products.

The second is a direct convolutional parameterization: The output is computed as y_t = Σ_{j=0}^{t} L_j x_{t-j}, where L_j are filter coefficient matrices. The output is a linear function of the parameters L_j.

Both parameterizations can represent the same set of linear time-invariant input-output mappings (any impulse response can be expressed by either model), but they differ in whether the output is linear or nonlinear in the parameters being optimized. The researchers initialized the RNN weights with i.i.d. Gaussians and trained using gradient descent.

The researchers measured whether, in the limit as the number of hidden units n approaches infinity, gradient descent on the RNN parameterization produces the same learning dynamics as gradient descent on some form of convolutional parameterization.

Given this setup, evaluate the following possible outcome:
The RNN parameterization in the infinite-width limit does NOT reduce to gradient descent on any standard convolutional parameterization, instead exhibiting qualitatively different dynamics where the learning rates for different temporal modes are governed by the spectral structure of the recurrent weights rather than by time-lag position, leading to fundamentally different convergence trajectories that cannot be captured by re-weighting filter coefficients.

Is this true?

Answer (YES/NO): NO